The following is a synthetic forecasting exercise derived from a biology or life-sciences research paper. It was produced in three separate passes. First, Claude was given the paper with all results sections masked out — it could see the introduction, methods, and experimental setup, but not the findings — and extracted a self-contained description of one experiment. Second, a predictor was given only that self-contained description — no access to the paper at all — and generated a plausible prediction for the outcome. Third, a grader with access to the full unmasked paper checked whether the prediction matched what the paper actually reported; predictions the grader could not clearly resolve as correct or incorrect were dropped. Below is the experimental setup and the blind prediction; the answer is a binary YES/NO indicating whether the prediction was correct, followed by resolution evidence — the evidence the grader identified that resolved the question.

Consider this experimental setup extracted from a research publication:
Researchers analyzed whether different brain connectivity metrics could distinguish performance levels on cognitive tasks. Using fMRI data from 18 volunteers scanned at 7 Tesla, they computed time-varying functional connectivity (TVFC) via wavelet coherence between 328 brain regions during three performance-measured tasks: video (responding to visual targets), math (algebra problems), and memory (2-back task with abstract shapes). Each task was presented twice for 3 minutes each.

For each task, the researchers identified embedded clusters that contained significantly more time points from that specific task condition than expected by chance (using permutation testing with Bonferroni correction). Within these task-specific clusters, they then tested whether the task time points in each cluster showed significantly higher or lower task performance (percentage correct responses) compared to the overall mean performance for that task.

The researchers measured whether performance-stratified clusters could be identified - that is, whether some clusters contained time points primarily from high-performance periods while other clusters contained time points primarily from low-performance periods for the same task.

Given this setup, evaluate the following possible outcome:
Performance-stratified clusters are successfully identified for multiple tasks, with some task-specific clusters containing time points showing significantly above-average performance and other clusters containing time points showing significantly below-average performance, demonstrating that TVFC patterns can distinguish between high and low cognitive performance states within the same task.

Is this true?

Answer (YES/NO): YES